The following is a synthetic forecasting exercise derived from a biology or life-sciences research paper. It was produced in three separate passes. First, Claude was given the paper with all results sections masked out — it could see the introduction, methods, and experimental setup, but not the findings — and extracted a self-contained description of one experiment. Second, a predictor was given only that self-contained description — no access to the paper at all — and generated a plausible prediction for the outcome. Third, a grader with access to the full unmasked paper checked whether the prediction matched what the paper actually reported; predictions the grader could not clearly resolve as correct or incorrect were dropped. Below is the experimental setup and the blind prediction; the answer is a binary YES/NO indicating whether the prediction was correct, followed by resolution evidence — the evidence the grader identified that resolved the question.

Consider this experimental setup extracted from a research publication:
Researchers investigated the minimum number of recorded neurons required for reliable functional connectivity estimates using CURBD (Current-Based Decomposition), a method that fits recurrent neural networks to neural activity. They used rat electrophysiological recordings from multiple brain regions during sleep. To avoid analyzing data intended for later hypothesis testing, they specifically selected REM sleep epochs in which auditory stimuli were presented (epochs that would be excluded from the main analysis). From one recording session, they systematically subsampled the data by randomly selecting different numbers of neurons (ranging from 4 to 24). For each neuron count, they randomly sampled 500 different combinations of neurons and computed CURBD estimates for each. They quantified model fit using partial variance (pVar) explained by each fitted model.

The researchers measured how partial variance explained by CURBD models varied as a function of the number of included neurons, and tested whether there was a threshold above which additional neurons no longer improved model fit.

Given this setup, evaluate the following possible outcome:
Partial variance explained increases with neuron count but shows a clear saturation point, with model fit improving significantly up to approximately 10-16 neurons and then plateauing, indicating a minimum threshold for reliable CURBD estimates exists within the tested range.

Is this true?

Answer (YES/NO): YES